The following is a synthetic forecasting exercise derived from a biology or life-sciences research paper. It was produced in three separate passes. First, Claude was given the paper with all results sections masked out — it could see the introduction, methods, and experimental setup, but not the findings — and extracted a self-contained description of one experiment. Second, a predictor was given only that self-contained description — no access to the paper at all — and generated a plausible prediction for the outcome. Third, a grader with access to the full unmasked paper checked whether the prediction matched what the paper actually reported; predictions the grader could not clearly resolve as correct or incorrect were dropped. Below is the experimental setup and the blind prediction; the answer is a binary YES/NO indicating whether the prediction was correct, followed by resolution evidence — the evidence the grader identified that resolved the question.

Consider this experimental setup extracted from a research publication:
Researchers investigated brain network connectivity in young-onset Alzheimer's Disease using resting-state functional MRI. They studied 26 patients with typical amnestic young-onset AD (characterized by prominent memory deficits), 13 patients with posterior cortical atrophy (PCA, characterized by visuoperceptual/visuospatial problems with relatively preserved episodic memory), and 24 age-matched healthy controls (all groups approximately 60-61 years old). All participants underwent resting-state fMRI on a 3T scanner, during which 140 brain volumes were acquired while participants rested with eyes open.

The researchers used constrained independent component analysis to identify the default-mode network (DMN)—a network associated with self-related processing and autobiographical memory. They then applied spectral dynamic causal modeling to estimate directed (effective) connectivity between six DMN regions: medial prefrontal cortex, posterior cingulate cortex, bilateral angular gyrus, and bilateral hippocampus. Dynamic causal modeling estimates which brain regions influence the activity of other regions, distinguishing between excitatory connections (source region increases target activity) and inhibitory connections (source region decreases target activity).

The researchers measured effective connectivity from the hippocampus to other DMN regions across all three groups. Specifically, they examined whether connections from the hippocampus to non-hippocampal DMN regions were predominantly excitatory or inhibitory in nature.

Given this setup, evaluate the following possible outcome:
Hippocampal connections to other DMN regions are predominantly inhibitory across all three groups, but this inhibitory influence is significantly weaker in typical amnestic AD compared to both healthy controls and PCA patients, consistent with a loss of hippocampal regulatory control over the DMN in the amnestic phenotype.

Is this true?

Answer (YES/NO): YES